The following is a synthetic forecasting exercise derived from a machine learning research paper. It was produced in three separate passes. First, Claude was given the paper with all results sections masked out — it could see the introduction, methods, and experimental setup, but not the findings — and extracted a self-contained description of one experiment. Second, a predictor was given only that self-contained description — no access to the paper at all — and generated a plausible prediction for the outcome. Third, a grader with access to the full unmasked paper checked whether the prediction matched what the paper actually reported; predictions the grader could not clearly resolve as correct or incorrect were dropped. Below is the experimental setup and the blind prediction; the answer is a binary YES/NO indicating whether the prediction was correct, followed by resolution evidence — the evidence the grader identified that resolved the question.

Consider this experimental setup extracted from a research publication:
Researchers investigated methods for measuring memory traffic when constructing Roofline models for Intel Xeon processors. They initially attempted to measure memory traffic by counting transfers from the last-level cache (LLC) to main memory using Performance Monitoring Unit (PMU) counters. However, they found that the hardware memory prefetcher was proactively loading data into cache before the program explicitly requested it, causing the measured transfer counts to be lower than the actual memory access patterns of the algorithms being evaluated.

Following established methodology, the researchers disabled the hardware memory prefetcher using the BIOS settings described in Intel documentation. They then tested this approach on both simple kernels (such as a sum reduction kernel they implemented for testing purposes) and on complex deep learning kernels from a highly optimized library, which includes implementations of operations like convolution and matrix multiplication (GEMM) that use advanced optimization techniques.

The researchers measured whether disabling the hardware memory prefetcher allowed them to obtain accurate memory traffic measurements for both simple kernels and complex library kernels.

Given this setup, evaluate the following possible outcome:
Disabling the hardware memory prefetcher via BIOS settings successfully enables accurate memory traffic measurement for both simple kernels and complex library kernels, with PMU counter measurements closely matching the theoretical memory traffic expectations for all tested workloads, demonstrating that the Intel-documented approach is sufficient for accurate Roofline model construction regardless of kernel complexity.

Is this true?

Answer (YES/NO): NO